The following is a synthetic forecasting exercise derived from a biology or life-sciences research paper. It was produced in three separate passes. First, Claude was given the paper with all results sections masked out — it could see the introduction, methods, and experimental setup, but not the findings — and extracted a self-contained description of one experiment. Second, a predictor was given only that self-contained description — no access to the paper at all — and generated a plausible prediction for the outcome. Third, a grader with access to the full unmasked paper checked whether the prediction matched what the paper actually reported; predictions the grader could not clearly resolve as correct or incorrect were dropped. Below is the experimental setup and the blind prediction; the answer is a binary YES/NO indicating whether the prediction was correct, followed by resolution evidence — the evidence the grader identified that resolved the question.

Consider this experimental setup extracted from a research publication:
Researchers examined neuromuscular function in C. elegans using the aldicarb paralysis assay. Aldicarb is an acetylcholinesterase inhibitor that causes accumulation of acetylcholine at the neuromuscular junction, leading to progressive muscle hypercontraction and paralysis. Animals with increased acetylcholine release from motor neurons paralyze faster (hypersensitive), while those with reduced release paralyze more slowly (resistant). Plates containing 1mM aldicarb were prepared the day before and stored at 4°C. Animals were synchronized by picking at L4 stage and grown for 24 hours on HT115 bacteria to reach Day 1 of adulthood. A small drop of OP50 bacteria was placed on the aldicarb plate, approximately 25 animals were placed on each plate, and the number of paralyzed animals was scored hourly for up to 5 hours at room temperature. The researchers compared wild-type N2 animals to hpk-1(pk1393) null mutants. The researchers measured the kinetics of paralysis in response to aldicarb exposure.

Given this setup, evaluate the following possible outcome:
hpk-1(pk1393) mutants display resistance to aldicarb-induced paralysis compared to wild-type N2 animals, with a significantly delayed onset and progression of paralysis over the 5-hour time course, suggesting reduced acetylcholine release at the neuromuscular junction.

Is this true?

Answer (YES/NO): YES